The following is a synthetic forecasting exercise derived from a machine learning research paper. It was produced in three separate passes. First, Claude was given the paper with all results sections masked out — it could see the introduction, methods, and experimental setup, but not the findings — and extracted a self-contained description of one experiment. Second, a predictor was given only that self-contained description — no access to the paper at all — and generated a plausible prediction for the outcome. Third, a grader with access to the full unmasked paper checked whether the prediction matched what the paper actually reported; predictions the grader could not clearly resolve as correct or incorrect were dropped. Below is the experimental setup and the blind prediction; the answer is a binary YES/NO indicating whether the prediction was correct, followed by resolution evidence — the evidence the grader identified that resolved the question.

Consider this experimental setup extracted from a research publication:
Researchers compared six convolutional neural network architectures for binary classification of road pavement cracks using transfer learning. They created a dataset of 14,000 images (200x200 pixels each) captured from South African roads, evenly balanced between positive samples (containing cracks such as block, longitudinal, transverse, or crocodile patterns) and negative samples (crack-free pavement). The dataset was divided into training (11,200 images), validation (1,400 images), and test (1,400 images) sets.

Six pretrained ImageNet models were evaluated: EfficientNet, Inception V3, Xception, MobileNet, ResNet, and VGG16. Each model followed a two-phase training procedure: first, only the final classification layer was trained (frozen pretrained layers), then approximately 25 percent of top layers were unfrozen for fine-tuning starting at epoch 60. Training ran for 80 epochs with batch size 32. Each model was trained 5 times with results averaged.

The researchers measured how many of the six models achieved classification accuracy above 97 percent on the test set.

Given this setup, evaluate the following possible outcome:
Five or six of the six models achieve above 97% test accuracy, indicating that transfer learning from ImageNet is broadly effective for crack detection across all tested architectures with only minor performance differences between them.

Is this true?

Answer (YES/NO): NO